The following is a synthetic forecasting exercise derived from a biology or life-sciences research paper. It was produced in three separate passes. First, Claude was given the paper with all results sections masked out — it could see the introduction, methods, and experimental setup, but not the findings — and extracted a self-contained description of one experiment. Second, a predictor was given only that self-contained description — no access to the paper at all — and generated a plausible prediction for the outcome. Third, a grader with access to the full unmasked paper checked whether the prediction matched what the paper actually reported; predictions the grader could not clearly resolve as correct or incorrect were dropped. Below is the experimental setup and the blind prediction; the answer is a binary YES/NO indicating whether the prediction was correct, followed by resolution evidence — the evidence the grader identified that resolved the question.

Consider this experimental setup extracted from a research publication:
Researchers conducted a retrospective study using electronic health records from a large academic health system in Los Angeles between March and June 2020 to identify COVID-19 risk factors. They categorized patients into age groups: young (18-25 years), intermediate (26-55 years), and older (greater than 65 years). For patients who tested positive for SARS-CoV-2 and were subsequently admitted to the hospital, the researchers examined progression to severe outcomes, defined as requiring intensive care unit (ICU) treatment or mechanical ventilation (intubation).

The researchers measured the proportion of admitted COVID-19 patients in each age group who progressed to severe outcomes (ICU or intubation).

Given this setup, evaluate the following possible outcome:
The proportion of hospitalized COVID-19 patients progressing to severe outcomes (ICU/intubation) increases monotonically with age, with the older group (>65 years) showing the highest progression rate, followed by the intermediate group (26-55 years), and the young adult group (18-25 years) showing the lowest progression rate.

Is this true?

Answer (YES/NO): NO